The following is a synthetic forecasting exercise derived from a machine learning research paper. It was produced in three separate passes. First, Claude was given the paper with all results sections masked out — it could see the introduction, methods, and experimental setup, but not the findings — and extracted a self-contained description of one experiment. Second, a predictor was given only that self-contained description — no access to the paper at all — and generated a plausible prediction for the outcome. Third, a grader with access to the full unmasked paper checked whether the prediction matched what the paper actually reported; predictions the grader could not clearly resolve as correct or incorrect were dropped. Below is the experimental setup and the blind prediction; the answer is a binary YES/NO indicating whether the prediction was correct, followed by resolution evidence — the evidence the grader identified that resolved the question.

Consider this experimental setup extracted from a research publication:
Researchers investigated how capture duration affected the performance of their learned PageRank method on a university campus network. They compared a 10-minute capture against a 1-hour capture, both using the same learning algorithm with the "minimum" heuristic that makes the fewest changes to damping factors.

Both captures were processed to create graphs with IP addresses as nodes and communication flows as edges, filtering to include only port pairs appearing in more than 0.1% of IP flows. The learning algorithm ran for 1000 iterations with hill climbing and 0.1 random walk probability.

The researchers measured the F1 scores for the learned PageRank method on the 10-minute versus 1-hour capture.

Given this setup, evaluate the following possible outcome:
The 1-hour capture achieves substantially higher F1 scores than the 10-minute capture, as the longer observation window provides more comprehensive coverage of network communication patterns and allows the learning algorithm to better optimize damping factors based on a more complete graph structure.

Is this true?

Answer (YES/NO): NO